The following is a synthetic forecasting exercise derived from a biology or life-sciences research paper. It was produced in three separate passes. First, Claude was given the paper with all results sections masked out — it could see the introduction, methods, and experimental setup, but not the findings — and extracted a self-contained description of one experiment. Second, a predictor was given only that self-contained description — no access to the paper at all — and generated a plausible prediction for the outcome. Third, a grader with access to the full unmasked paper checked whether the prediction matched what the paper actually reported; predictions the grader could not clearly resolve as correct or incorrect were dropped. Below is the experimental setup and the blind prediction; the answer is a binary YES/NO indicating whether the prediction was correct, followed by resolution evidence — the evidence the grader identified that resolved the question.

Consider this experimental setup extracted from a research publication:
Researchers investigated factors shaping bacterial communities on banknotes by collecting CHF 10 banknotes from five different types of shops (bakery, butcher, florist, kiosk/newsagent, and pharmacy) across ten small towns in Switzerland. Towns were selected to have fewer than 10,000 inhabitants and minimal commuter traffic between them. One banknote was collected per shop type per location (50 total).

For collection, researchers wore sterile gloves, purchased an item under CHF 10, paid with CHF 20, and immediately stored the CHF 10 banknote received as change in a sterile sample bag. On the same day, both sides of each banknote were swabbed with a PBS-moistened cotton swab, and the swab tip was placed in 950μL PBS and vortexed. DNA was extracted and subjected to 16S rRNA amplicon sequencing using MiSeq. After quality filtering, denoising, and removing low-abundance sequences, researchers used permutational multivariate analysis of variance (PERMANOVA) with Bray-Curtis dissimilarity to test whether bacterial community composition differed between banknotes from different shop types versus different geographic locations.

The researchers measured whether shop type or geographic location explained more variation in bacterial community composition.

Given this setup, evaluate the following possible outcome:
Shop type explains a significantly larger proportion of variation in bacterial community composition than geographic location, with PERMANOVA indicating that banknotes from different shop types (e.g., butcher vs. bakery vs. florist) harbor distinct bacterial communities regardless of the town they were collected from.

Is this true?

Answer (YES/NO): YES